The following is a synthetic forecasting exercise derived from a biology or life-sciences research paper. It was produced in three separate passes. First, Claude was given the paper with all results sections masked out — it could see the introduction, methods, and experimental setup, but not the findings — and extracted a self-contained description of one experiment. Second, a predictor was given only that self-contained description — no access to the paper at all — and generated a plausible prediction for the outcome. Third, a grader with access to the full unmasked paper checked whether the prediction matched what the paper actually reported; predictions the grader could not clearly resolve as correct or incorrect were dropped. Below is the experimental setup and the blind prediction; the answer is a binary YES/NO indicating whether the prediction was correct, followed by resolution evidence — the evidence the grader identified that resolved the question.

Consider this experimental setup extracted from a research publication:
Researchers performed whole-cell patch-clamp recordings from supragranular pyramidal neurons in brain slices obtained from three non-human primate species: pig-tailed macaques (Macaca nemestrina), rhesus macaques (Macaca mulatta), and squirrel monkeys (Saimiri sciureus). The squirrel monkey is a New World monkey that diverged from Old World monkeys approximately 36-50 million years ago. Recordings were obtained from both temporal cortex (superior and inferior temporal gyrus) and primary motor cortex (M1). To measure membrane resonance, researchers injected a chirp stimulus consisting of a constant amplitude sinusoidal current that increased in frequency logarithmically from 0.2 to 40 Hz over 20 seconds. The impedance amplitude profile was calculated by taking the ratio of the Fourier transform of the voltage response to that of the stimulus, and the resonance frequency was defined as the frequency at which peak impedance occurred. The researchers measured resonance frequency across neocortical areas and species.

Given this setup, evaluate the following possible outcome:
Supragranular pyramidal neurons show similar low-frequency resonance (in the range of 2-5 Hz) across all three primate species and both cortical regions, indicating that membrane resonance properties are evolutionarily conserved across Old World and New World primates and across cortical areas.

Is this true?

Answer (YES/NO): NO